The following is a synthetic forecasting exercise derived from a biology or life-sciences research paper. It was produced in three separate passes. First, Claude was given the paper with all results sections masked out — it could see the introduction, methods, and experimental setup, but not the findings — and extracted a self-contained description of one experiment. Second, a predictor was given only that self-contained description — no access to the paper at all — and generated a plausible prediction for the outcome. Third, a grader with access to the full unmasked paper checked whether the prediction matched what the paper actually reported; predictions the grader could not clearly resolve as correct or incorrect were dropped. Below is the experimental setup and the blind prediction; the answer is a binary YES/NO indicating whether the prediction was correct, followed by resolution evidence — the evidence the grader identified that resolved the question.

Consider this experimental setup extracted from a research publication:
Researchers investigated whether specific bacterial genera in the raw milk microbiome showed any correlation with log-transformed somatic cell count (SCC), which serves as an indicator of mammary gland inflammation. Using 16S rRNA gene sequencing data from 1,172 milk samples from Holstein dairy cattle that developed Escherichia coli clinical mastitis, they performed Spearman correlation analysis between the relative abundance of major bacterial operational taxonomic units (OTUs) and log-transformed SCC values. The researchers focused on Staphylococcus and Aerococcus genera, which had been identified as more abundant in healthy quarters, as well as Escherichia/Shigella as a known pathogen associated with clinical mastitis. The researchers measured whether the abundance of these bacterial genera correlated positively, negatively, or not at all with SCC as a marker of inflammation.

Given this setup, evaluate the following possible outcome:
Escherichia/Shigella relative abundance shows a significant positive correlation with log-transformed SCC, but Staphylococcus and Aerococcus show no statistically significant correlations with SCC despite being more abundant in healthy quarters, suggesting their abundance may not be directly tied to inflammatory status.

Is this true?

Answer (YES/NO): NO